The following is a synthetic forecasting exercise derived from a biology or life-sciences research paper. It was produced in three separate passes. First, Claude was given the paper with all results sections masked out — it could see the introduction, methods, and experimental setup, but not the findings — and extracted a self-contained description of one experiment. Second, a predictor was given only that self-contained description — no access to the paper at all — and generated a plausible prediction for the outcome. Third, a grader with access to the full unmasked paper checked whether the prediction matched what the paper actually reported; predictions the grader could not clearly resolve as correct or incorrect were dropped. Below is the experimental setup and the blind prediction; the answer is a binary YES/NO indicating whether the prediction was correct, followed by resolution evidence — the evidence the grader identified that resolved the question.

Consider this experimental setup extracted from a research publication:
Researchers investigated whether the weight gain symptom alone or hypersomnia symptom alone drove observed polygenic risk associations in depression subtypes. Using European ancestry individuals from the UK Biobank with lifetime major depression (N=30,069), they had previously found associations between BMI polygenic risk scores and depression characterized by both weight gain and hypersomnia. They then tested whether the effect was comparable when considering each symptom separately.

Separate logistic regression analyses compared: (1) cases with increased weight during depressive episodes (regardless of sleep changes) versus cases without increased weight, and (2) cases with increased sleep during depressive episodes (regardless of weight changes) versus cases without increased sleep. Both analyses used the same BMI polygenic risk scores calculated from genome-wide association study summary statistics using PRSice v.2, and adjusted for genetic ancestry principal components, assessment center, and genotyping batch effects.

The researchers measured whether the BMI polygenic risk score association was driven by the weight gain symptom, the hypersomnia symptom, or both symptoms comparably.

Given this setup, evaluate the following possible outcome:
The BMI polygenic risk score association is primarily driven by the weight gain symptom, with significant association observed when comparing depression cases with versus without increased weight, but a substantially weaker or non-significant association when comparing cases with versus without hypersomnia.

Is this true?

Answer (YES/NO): YES